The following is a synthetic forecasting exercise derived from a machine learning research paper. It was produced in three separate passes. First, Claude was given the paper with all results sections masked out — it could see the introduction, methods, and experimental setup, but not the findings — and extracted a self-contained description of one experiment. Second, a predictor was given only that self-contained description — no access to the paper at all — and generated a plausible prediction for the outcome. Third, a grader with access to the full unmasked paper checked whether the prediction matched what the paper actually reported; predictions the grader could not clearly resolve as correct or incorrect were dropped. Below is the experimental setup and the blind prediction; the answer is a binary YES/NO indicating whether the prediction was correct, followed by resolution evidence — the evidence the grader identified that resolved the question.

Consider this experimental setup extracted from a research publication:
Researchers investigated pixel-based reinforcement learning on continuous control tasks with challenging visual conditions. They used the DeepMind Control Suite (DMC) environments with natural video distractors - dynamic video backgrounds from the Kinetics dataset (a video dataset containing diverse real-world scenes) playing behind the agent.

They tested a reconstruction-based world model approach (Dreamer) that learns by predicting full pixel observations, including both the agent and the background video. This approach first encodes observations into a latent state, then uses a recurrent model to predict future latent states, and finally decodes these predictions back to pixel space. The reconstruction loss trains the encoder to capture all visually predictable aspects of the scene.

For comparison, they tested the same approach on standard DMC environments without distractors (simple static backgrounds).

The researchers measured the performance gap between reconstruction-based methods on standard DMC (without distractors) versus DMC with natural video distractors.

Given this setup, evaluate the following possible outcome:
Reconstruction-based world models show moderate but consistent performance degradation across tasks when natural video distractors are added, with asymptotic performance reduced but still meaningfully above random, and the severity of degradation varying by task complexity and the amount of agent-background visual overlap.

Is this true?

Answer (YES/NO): NO